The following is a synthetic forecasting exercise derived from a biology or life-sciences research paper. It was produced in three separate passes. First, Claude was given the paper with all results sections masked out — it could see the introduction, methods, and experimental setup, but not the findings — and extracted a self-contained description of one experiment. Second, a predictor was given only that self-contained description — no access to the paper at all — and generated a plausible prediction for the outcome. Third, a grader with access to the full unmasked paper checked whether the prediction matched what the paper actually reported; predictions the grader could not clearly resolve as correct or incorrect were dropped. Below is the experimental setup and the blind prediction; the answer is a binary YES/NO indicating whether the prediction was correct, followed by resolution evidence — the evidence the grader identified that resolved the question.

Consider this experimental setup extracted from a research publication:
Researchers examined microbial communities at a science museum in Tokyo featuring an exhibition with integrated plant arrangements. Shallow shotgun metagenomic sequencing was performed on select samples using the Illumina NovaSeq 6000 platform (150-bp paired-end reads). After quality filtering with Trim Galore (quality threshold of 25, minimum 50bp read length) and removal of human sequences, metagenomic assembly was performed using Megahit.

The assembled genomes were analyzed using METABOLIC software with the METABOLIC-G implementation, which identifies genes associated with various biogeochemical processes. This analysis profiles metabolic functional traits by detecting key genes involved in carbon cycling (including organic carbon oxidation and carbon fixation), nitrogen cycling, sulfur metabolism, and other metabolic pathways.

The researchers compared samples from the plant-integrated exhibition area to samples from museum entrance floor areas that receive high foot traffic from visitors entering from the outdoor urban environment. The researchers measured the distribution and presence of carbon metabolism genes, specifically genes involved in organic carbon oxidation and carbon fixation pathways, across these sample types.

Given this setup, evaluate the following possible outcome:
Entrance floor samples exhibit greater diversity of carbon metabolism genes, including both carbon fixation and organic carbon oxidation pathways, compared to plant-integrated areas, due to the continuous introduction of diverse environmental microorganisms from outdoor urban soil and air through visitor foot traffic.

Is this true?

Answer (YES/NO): NO